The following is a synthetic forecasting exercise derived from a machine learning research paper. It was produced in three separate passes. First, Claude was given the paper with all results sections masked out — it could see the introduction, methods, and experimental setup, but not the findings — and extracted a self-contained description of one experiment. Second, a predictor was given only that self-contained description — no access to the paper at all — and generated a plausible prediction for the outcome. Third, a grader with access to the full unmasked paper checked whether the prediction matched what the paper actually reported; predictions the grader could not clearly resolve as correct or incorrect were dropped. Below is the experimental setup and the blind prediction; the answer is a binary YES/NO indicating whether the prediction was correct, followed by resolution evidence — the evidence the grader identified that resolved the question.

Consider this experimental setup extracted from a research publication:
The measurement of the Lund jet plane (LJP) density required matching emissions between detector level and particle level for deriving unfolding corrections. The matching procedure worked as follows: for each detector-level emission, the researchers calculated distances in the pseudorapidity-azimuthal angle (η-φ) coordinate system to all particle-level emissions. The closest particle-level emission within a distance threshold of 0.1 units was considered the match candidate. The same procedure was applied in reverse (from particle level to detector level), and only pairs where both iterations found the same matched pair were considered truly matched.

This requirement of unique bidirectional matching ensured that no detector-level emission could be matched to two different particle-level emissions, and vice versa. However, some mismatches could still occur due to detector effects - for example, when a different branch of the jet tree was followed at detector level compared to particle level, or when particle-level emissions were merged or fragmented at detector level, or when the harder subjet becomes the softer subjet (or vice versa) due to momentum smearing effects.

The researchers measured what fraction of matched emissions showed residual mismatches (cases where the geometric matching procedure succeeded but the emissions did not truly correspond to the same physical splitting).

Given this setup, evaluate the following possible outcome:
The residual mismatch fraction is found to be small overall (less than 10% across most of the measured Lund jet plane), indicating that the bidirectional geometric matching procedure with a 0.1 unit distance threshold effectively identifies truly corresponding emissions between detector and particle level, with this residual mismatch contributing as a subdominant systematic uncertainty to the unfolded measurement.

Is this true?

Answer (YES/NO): YES